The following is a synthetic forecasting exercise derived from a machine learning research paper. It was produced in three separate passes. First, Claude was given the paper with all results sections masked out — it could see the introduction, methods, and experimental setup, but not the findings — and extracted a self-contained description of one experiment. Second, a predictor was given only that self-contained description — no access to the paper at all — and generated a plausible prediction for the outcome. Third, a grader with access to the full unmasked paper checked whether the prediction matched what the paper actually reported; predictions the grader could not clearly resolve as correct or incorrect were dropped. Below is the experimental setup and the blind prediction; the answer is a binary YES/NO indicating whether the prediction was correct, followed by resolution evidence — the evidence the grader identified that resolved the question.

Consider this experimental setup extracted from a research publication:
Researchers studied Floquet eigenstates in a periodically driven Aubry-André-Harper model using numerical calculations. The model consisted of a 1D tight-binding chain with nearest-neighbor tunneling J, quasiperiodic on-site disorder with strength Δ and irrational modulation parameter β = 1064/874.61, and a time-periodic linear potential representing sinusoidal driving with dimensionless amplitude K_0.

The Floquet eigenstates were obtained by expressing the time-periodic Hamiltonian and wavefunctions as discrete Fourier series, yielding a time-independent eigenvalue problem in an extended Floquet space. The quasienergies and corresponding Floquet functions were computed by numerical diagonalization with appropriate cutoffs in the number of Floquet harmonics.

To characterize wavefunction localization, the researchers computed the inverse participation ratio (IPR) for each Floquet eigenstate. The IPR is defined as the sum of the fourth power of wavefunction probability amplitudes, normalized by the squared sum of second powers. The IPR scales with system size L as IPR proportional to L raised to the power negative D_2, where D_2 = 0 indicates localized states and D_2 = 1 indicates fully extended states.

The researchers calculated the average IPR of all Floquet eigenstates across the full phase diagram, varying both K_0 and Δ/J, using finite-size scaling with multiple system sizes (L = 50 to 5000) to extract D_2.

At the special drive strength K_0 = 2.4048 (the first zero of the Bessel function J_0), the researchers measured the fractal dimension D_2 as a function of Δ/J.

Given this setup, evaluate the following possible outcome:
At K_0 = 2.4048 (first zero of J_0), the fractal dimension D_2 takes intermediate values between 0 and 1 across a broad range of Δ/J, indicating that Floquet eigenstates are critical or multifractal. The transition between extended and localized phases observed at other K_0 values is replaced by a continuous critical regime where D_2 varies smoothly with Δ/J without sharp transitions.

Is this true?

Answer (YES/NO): NO